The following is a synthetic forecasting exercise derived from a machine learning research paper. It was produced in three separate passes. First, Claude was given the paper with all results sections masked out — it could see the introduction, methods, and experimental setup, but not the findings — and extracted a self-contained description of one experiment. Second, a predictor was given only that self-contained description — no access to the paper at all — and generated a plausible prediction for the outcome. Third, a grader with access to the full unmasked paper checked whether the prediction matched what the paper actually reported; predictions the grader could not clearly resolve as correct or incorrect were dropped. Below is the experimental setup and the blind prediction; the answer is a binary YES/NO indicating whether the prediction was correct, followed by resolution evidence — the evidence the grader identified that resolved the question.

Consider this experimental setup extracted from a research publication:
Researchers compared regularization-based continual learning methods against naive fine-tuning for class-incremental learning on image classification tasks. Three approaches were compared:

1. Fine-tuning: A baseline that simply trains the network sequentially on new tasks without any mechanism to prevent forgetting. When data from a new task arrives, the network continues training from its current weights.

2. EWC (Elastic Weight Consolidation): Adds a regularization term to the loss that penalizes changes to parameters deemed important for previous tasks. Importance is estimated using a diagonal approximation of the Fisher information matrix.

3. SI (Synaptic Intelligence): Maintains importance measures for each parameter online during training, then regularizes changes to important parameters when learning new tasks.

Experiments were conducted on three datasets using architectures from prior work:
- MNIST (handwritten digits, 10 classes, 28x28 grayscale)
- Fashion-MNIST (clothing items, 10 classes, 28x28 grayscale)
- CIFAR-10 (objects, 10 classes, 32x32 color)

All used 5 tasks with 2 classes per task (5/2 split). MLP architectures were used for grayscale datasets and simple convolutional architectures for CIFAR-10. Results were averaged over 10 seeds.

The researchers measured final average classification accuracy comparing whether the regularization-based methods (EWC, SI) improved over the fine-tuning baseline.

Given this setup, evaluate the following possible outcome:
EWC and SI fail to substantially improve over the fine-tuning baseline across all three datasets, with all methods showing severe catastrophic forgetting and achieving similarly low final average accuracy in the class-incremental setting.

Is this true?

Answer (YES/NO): YES